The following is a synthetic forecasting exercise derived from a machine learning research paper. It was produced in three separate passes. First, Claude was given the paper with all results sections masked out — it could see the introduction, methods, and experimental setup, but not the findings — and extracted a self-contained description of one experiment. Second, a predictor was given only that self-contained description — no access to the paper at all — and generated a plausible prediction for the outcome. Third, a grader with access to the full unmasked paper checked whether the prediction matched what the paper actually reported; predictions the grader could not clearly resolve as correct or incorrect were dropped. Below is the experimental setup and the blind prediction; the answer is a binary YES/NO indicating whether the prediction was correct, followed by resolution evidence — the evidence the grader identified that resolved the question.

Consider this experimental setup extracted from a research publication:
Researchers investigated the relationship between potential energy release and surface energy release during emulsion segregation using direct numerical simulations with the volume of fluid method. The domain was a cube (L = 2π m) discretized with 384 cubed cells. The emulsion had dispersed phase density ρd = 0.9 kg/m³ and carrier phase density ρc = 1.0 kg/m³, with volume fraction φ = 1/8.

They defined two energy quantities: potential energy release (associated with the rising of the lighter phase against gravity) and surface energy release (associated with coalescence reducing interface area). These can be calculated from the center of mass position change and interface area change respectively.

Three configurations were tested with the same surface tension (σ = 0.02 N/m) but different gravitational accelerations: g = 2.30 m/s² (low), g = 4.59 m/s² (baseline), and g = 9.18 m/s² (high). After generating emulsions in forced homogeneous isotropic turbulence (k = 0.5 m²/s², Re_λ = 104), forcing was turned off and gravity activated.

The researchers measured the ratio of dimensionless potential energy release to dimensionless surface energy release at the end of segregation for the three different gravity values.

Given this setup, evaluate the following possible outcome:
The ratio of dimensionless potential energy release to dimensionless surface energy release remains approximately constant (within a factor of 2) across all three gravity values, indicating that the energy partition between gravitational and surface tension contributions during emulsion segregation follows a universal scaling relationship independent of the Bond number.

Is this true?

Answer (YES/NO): NO